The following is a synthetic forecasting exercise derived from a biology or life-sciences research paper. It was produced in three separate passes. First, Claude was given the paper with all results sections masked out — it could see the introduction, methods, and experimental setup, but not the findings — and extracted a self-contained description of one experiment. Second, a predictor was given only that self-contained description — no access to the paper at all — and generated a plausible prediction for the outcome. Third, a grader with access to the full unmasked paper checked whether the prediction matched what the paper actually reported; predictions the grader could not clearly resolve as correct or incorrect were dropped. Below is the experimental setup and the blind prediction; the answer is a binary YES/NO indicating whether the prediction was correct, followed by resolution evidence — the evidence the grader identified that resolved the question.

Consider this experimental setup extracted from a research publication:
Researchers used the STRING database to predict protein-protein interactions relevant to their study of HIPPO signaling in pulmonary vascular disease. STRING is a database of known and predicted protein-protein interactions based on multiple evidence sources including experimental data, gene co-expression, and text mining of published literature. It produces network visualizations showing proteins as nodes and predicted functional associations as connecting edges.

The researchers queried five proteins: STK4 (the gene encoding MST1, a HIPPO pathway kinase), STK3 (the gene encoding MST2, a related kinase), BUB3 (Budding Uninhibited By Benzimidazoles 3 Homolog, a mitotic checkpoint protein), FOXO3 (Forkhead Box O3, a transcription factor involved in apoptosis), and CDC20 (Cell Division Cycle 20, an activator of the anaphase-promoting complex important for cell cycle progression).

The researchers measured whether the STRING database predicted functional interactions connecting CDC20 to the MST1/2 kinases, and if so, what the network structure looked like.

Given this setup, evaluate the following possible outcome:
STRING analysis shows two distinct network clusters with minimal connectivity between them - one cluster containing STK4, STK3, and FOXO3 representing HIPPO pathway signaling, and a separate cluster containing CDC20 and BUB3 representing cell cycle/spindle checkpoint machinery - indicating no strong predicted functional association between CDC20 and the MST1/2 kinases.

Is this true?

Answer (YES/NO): NO